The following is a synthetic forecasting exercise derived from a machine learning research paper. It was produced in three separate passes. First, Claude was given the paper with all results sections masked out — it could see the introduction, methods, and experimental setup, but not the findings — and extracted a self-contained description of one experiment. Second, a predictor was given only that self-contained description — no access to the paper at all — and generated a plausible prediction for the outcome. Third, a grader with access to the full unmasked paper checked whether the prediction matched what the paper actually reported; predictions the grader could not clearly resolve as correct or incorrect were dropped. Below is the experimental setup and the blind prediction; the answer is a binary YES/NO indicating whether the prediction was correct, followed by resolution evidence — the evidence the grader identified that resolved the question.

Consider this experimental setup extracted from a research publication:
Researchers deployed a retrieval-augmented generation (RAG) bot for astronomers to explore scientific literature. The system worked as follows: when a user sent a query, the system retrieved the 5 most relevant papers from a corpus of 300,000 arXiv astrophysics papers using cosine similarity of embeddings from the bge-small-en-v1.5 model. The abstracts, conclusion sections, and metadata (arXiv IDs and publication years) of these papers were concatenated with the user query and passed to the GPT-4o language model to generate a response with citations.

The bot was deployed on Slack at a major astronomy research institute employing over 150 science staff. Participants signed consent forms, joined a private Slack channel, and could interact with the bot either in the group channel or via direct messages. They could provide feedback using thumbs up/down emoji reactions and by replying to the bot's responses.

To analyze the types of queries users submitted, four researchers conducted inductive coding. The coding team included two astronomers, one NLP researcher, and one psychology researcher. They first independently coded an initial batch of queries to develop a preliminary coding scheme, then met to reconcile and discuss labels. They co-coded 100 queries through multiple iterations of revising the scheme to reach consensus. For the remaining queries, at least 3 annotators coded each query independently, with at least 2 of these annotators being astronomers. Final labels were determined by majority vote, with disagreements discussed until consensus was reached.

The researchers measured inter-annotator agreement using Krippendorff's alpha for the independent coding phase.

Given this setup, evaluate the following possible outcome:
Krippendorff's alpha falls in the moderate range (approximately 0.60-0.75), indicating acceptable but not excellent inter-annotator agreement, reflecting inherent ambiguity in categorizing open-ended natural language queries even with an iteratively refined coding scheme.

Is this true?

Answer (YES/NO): NO